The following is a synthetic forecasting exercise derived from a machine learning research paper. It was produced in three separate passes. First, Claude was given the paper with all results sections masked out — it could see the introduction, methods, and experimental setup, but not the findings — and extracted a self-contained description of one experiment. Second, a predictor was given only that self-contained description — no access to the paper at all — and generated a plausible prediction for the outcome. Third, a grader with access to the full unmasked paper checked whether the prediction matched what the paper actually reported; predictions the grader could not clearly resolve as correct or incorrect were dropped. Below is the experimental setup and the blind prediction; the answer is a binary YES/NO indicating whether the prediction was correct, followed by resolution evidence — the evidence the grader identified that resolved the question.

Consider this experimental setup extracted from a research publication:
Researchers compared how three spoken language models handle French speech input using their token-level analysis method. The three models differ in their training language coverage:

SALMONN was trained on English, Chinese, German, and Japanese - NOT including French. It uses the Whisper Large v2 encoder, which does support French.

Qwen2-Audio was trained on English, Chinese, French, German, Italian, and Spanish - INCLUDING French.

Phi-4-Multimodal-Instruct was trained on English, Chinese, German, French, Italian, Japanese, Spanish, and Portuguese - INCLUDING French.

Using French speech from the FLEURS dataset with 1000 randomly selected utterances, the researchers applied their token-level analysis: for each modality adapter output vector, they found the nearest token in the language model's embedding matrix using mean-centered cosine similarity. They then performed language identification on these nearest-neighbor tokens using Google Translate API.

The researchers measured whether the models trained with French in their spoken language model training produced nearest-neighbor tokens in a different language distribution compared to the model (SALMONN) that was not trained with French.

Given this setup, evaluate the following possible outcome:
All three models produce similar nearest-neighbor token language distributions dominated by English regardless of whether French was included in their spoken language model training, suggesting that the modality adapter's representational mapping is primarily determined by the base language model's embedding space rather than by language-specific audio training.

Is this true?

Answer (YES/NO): NO